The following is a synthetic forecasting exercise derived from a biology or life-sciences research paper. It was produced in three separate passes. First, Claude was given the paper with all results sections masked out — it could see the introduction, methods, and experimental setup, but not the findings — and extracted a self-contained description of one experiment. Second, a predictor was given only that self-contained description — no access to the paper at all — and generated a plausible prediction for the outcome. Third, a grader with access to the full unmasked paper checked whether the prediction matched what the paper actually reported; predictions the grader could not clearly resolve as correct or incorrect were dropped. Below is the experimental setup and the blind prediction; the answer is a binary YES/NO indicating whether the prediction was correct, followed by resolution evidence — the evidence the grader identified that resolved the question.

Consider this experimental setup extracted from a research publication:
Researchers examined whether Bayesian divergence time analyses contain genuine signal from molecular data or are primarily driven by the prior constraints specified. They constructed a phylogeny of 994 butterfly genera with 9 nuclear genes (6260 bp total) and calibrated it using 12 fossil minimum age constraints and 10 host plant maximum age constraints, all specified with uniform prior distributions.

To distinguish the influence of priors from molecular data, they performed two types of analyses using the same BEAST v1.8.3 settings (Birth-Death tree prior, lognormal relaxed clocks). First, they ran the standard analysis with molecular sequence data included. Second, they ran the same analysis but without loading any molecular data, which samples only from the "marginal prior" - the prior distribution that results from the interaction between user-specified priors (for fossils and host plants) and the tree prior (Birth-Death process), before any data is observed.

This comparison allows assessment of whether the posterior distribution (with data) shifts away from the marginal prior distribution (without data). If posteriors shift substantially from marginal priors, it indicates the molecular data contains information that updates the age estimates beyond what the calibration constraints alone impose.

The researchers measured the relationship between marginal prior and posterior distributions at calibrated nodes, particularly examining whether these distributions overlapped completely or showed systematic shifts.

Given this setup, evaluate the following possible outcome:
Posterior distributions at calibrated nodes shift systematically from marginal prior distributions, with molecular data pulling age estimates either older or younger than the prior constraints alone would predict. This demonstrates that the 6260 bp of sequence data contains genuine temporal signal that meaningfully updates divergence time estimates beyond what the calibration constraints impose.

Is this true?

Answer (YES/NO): YES